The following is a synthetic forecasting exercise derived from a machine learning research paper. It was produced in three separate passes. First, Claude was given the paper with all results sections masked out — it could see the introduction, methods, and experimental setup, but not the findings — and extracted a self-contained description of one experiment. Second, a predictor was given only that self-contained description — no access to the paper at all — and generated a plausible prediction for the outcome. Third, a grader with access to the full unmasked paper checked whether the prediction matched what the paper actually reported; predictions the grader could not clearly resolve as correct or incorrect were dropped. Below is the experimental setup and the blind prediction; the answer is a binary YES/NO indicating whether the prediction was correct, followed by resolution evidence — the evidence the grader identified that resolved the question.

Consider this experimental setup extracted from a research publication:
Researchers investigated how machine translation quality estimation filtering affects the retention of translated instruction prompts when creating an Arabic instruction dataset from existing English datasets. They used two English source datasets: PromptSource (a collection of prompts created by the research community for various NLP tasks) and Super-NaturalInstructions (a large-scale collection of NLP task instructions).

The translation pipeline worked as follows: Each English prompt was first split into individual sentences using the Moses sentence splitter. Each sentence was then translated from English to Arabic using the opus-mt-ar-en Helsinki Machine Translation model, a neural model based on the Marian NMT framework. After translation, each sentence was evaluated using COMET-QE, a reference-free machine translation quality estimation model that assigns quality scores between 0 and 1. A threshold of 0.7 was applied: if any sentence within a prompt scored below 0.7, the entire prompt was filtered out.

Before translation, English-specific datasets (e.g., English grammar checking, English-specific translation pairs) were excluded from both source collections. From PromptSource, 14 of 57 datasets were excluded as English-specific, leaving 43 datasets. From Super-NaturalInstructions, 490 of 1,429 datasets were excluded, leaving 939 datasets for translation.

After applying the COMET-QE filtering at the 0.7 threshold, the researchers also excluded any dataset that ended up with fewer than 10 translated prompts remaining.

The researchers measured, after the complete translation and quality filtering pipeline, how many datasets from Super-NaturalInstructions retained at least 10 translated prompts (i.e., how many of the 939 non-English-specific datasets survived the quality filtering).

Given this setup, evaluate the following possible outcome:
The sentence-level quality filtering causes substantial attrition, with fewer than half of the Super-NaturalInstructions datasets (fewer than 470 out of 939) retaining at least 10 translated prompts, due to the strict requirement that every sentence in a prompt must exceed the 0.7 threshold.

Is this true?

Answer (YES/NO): YES